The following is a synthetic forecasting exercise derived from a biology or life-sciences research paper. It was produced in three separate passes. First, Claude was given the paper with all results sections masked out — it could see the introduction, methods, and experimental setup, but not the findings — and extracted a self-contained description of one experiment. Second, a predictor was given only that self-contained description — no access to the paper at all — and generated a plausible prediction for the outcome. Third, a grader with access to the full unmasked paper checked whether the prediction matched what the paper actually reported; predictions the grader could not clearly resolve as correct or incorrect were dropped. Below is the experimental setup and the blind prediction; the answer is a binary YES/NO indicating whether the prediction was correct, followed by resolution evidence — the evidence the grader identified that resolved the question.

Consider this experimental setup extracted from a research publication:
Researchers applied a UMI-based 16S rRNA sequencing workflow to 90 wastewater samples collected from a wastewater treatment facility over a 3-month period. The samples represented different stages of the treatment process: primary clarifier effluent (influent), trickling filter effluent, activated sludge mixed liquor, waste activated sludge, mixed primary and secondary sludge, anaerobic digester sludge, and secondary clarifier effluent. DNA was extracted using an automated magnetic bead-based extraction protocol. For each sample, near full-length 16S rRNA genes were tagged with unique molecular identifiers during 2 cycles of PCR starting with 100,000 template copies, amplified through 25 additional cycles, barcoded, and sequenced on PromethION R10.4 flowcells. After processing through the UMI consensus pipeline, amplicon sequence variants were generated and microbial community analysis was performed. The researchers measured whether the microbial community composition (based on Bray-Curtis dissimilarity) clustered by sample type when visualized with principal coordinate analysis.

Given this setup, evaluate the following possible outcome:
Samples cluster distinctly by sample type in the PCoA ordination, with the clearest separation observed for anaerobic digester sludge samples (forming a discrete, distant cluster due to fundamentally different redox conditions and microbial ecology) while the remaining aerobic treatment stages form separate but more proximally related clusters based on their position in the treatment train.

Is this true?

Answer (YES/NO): NO